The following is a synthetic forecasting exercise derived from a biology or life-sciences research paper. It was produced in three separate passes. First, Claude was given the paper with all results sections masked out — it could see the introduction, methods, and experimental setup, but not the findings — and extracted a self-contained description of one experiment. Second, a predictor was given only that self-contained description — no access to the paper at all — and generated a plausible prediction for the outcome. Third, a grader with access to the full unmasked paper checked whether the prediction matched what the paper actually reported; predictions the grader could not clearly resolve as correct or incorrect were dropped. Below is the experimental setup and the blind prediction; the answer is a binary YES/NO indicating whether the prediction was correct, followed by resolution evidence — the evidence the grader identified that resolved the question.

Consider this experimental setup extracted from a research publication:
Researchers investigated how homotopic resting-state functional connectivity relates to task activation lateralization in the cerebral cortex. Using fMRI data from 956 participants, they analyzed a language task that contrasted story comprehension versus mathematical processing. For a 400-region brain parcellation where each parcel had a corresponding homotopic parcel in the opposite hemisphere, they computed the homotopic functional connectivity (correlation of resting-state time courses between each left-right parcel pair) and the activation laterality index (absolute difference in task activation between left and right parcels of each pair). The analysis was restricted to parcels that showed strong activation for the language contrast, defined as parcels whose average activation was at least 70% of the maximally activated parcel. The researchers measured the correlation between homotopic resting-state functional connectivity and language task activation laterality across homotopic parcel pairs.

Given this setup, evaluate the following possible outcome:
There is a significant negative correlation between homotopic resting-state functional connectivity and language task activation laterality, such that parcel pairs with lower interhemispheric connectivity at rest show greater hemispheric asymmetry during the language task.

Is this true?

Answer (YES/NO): YES